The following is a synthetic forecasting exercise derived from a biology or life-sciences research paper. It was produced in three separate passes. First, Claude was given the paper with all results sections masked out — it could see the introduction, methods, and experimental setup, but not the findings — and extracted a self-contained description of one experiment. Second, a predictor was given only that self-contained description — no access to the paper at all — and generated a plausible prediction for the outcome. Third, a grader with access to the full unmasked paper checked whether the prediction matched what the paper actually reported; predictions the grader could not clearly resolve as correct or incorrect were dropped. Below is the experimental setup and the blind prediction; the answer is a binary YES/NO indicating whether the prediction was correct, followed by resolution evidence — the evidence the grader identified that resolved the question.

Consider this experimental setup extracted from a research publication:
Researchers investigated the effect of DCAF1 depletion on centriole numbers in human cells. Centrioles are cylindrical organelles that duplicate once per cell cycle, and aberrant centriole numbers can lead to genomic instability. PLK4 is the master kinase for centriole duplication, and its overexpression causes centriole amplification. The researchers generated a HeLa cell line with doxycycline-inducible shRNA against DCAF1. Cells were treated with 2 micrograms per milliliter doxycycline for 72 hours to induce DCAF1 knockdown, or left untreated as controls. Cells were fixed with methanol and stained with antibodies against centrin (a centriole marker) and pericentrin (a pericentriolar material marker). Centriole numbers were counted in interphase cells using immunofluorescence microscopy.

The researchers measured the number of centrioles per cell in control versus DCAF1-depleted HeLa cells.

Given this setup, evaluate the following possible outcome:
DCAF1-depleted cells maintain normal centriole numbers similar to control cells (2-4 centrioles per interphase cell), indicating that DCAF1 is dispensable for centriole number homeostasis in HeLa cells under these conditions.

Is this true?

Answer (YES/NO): NO